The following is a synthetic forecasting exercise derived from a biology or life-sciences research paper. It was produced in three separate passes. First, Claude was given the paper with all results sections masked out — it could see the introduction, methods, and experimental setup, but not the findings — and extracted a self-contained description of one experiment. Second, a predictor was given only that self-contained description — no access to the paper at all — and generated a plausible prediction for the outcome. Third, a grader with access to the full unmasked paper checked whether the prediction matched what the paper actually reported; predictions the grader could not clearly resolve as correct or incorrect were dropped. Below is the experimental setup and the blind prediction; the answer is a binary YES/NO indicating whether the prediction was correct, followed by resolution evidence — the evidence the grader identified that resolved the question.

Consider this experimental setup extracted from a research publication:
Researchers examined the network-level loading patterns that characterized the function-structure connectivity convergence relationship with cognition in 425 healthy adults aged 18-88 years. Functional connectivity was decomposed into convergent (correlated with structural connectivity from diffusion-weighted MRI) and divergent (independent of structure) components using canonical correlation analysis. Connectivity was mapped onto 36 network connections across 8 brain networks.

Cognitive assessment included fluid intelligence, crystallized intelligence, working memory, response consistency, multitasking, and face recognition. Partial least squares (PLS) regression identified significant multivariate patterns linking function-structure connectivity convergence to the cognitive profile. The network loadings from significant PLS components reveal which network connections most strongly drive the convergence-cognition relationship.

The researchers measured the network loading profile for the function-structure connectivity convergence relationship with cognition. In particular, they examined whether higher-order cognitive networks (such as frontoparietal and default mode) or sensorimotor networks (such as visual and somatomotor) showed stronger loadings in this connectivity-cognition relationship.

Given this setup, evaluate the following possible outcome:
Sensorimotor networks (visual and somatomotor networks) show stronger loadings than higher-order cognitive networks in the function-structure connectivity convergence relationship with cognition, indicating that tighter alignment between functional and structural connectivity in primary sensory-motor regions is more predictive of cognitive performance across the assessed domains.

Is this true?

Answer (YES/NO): NO